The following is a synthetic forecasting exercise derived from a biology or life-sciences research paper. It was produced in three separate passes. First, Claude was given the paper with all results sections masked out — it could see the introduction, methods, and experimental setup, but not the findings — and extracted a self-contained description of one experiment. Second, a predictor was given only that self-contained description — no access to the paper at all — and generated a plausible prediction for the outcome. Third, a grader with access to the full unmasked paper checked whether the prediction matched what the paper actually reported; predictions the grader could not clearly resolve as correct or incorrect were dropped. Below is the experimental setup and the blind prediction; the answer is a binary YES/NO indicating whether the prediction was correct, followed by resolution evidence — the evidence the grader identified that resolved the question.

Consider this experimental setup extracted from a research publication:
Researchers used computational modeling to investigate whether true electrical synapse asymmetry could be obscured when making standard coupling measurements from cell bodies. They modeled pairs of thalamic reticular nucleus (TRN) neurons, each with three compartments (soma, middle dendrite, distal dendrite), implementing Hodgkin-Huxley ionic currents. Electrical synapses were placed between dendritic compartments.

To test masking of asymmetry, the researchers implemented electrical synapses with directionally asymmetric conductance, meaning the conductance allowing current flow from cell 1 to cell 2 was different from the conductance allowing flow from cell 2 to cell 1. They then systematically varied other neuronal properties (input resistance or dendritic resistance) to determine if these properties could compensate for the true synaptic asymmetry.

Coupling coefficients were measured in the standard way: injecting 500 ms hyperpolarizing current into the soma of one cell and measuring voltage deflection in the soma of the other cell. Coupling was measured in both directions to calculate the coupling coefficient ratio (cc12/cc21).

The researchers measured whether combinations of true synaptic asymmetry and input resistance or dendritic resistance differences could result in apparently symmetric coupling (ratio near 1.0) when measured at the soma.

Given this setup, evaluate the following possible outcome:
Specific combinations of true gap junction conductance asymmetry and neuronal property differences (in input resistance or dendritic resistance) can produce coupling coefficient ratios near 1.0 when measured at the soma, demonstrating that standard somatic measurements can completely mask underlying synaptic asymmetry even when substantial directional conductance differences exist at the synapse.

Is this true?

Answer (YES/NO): YES